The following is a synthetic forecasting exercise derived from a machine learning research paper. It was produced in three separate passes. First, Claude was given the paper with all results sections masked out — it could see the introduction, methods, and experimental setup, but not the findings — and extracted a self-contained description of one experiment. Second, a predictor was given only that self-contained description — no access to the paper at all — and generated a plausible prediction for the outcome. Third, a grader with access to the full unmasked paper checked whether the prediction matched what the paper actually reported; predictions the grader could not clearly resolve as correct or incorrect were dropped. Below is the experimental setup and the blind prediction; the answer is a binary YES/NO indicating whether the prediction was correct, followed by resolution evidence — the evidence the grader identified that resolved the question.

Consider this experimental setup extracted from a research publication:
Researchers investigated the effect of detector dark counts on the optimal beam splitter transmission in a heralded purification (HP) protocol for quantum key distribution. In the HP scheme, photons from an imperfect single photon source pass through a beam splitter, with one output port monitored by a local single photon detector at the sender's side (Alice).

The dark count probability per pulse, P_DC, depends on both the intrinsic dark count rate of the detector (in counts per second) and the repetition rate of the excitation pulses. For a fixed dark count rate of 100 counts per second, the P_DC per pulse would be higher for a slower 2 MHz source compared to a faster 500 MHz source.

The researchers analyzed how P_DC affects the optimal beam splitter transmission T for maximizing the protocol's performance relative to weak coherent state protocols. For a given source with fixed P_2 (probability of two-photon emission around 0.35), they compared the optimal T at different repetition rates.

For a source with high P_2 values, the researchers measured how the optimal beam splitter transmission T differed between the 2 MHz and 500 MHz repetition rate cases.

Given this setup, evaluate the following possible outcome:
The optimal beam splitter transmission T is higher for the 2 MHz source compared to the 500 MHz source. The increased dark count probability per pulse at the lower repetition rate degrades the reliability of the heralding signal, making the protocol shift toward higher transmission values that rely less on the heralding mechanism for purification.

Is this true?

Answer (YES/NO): NO